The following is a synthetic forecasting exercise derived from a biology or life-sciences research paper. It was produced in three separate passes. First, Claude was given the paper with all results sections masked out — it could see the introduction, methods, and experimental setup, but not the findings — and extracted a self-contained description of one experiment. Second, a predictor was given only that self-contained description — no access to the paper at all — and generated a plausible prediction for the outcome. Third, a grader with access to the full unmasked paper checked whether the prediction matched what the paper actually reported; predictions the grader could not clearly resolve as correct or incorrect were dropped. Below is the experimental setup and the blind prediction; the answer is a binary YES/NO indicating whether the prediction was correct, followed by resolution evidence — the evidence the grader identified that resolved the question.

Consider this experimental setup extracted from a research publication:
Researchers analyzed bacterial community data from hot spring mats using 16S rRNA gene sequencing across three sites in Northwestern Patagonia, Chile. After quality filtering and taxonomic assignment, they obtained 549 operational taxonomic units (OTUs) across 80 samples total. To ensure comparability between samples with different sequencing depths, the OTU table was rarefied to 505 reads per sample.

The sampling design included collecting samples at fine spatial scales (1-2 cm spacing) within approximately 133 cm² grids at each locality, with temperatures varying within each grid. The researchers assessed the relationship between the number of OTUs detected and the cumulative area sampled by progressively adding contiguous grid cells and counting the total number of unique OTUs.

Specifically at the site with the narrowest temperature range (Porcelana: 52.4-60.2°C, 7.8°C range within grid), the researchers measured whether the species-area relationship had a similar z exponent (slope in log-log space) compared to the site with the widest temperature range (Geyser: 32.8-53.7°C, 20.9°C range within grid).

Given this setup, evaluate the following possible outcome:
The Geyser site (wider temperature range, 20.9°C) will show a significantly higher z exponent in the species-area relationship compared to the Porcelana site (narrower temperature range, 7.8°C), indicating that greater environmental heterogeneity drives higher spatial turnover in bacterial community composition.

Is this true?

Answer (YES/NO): NO